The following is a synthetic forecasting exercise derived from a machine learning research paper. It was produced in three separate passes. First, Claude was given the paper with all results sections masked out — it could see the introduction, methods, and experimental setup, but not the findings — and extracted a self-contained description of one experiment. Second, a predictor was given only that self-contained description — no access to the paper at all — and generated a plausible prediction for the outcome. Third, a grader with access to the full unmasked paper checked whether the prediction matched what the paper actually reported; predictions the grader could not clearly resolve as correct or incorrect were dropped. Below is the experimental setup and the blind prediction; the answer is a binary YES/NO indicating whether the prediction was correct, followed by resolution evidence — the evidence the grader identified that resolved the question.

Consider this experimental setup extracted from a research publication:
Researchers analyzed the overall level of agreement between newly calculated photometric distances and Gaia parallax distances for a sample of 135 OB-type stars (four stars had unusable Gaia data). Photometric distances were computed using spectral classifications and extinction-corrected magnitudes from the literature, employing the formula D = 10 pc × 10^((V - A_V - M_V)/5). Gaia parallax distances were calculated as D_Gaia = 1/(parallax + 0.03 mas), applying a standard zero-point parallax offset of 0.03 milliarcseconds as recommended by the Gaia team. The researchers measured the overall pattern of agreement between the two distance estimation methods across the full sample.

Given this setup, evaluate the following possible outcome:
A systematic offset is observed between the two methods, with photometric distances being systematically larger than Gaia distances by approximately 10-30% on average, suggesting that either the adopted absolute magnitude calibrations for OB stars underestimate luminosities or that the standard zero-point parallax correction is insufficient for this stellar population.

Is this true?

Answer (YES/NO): NO